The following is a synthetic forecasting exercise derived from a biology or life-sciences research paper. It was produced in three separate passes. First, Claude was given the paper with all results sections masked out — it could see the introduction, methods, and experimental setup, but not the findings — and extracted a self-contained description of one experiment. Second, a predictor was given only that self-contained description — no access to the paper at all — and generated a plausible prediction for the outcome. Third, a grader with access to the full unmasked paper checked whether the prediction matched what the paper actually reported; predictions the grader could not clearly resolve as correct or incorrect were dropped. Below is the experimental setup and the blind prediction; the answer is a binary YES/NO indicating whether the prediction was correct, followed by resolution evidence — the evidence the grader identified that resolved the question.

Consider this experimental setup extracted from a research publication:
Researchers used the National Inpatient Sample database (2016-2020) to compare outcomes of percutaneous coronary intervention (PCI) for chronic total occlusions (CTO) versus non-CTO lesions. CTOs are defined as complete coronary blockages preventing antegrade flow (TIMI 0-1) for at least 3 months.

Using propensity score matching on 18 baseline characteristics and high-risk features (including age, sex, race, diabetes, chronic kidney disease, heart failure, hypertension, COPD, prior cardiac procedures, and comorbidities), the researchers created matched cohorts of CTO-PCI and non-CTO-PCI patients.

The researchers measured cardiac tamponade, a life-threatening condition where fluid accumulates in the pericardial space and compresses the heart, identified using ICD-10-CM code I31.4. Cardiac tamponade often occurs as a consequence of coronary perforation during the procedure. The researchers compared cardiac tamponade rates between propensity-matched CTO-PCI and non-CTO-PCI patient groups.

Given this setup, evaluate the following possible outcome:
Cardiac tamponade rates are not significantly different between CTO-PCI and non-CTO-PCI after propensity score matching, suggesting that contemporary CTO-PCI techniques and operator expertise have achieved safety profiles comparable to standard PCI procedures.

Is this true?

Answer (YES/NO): NO